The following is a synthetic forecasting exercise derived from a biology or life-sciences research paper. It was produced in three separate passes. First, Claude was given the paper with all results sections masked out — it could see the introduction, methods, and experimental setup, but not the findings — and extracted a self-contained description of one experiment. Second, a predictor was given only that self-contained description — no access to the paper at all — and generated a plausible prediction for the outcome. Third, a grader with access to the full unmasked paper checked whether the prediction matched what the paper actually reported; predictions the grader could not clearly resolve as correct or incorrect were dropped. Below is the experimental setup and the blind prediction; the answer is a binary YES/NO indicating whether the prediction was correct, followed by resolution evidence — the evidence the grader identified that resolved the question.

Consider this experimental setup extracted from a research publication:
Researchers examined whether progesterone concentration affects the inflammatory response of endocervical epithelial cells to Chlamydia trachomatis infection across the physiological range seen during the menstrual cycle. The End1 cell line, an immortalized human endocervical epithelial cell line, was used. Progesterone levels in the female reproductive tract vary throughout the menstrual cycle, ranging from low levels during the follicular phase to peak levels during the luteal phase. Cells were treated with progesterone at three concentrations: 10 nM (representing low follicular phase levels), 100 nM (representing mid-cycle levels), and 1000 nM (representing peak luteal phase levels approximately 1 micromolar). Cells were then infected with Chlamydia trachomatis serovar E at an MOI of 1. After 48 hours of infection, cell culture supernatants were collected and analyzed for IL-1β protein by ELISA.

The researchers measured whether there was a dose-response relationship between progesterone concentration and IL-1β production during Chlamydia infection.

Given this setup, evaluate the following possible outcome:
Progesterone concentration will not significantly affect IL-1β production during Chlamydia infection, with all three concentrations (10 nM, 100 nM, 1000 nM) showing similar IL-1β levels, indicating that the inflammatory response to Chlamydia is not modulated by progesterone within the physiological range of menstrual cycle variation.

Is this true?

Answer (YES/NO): NO